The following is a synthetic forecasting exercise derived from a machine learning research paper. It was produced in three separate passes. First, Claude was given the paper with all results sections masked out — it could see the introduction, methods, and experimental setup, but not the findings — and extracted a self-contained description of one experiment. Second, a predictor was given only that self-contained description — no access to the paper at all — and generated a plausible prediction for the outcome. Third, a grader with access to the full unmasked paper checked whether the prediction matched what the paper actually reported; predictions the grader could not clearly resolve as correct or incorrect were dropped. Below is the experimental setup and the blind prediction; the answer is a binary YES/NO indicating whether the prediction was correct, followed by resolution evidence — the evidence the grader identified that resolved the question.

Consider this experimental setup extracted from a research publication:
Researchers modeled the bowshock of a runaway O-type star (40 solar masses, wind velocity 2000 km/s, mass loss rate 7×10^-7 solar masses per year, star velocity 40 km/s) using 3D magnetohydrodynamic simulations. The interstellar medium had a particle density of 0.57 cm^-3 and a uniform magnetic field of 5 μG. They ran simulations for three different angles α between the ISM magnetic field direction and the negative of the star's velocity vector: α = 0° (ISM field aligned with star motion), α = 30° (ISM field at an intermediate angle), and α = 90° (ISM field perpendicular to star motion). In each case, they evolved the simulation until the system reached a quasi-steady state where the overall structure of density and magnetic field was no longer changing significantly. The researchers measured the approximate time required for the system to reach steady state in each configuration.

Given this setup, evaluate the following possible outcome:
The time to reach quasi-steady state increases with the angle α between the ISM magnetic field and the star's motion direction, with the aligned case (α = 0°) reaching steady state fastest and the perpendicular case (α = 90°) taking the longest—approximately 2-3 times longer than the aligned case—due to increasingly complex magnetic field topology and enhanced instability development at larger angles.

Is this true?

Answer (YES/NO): NO